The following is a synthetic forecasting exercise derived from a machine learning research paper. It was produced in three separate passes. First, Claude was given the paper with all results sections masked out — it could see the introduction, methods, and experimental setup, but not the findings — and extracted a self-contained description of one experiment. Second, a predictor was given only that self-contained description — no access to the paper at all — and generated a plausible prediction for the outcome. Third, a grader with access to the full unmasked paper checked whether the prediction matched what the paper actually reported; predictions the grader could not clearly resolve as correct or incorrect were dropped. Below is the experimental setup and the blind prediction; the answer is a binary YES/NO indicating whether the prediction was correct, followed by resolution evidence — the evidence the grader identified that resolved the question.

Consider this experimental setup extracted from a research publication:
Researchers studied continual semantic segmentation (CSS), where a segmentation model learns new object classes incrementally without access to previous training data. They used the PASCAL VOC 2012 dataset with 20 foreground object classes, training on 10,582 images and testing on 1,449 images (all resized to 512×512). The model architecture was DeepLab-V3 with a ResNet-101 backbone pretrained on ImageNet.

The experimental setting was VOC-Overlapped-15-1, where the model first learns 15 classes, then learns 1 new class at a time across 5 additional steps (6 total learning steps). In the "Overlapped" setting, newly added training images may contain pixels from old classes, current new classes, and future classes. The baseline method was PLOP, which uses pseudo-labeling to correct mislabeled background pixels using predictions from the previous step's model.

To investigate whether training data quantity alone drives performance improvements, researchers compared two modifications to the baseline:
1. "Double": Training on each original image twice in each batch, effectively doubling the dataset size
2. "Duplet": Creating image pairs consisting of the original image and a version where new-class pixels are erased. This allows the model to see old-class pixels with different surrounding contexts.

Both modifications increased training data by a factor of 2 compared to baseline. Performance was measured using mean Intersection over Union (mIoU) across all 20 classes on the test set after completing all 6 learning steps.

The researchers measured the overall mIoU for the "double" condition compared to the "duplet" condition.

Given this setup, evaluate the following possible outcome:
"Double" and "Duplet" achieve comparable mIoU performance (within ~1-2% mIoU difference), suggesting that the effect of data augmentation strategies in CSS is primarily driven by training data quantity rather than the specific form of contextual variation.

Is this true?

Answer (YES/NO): NO